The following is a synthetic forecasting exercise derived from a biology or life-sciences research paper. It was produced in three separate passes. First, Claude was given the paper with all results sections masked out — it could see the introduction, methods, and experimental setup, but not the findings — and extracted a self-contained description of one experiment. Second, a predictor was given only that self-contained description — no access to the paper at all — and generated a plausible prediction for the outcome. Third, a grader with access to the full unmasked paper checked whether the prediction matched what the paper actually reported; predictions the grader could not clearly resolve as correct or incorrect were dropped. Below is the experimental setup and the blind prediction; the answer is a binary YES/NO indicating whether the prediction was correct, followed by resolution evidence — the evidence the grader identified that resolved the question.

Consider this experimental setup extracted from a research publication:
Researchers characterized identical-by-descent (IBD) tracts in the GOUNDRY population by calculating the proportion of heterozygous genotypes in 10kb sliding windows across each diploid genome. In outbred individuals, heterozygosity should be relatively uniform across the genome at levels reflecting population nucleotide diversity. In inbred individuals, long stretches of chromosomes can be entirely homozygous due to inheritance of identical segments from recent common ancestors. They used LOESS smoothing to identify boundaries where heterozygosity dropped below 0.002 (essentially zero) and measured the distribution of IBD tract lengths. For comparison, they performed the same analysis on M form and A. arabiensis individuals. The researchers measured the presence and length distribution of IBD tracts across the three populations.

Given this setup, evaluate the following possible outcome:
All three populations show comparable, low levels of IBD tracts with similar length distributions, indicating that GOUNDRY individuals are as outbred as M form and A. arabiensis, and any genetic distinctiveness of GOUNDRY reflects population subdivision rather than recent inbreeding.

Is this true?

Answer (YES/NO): NO